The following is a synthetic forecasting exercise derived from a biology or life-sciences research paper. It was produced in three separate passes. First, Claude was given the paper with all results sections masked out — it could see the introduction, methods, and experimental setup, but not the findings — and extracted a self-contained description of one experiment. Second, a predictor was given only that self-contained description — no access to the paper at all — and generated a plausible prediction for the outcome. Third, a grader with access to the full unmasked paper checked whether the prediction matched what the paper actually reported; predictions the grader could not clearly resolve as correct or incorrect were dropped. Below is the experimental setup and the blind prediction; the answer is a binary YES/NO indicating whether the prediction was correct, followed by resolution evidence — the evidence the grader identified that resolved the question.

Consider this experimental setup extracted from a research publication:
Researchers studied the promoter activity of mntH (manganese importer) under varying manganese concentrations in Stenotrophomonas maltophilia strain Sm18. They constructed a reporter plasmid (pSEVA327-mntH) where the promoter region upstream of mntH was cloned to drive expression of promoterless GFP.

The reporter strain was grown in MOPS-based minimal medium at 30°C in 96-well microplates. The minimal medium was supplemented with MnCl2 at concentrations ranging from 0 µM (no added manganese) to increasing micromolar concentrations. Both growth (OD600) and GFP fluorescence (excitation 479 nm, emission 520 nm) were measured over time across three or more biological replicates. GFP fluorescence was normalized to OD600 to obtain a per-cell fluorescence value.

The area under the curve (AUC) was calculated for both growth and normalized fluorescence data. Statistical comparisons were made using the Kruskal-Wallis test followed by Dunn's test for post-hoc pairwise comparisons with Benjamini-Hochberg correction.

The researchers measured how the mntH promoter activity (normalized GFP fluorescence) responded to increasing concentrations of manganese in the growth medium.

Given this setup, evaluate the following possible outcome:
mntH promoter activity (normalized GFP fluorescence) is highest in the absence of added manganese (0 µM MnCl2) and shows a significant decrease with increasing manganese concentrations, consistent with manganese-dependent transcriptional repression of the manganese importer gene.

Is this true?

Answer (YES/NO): YES